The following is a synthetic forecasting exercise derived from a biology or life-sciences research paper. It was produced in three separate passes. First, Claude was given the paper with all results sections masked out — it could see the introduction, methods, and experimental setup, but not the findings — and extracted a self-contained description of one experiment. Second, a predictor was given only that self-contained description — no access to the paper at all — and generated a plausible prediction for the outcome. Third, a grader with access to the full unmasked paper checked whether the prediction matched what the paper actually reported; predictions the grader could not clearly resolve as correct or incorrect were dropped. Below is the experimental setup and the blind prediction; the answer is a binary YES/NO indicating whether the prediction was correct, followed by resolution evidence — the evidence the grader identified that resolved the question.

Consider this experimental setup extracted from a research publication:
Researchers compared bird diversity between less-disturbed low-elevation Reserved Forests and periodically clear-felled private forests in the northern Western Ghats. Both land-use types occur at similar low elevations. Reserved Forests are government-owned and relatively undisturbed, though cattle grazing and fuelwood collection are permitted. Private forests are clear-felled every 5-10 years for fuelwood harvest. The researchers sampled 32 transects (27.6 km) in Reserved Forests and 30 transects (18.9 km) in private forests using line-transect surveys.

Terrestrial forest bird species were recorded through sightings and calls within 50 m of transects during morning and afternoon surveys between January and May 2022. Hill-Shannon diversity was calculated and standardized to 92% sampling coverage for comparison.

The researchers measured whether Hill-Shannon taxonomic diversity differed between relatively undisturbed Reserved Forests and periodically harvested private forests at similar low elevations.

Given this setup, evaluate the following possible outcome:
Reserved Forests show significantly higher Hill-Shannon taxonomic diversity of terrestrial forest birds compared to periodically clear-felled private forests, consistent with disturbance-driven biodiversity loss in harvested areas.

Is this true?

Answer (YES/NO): YES